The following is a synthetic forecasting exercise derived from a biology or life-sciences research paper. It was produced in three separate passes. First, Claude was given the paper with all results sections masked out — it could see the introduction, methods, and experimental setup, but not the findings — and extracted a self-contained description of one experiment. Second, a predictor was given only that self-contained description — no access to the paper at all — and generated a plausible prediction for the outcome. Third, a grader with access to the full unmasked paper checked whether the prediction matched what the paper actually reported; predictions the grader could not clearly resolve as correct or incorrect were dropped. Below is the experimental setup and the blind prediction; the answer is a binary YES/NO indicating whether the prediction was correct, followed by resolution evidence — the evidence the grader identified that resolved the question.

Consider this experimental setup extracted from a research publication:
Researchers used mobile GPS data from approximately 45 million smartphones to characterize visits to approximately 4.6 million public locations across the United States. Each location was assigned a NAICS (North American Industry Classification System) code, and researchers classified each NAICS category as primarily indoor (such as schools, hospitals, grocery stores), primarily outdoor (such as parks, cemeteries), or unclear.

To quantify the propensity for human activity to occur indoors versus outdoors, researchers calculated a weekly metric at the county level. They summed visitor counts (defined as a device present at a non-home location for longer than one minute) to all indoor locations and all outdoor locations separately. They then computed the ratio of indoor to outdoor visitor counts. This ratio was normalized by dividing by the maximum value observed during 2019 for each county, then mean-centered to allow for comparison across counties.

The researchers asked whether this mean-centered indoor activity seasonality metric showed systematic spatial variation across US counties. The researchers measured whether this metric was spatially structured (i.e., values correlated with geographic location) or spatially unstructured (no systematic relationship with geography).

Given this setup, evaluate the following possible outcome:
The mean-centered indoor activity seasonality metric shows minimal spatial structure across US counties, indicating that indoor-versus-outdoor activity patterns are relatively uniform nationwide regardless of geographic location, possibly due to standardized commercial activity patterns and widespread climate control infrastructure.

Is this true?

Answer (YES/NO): NO